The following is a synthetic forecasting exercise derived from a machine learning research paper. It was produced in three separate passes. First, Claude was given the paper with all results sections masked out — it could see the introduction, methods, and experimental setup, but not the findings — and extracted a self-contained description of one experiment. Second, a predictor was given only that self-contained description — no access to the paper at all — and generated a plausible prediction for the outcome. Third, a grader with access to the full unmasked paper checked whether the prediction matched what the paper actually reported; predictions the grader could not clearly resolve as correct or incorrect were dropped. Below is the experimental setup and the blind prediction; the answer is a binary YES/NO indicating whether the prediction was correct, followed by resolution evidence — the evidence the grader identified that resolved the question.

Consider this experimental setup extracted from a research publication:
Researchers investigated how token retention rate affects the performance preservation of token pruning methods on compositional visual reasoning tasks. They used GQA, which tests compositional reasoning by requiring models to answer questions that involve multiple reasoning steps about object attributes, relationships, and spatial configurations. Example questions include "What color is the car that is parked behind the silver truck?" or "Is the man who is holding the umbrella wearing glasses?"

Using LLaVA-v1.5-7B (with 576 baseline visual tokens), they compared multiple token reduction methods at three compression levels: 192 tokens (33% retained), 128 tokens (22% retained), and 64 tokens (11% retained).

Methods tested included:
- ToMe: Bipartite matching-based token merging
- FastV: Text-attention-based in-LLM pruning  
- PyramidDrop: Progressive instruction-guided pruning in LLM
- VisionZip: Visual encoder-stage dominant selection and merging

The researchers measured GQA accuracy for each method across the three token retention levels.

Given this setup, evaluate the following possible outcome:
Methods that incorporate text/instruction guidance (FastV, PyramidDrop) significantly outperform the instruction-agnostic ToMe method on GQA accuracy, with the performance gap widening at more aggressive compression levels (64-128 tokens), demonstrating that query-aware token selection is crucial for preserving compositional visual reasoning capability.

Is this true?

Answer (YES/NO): NO